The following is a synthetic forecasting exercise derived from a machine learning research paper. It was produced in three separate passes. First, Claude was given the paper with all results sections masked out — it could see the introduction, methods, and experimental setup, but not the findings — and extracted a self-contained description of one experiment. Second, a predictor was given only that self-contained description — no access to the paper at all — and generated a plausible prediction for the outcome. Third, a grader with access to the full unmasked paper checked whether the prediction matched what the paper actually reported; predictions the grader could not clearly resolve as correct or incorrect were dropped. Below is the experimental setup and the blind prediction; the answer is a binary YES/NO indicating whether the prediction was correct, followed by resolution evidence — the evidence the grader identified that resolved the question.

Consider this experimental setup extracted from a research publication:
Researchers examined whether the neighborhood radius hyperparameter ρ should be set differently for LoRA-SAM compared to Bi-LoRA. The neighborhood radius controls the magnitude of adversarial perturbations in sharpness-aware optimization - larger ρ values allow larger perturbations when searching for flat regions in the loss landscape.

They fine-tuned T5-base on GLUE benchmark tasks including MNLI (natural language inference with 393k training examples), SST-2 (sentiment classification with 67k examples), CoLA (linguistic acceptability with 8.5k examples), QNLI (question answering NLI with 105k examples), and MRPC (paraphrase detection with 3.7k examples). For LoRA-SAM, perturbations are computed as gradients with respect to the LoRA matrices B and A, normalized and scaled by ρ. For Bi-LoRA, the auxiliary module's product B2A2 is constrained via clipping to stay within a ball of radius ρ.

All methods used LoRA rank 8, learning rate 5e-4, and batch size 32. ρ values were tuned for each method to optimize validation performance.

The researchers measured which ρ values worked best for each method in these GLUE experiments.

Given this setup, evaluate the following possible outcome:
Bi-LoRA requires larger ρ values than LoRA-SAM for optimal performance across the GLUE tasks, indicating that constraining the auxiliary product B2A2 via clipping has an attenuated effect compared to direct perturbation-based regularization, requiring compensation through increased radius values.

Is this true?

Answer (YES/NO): YES